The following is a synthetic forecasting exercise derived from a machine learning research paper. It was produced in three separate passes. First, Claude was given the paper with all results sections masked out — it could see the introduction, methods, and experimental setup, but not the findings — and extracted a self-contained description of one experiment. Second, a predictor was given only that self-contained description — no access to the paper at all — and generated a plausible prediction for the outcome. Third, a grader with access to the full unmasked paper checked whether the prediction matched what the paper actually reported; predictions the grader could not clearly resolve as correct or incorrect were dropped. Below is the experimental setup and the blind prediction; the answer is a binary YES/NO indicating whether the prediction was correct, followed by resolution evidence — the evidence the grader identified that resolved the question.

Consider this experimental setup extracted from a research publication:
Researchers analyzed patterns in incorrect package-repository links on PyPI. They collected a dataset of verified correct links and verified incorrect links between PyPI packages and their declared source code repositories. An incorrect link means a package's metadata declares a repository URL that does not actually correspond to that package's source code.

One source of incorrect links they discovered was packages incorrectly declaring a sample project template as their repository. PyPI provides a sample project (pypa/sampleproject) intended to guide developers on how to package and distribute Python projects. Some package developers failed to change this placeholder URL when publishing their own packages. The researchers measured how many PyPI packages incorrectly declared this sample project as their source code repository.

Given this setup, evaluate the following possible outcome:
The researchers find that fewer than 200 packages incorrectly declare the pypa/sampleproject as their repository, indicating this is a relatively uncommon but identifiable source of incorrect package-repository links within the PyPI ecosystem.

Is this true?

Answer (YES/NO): NO